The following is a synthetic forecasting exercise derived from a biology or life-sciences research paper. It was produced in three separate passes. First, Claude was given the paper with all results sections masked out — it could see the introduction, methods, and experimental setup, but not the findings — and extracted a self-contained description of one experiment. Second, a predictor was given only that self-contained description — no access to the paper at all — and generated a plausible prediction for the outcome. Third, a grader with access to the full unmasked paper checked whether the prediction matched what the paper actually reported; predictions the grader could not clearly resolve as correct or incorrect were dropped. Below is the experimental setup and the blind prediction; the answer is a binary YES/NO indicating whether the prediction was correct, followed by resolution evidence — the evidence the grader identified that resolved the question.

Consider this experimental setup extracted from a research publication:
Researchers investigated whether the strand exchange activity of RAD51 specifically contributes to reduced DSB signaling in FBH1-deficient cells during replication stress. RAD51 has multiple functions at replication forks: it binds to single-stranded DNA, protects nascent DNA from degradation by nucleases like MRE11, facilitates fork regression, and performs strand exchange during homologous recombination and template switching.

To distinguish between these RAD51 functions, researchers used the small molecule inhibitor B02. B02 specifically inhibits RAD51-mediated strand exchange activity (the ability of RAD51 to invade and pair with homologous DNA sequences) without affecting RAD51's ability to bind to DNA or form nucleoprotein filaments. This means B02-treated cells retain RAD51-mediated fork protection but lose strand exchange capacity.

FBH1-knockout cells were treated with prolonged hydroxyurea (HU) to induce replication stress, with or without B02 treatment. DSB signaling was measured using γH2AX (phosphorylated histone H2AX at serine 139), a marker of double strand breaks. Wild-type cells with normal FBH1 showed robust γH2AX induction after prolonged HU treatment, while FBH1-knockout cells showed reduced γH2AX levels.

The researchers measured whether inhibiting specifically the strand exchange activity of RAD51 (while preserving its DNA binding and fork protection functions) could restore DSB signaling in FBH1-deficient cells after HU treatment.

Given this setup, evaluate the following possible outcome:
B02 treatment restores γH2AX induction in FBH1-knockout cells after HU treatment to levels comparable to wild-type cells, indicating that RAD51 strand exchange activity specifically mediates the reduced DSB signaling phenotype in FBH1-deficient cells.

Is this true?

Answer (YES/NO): NO